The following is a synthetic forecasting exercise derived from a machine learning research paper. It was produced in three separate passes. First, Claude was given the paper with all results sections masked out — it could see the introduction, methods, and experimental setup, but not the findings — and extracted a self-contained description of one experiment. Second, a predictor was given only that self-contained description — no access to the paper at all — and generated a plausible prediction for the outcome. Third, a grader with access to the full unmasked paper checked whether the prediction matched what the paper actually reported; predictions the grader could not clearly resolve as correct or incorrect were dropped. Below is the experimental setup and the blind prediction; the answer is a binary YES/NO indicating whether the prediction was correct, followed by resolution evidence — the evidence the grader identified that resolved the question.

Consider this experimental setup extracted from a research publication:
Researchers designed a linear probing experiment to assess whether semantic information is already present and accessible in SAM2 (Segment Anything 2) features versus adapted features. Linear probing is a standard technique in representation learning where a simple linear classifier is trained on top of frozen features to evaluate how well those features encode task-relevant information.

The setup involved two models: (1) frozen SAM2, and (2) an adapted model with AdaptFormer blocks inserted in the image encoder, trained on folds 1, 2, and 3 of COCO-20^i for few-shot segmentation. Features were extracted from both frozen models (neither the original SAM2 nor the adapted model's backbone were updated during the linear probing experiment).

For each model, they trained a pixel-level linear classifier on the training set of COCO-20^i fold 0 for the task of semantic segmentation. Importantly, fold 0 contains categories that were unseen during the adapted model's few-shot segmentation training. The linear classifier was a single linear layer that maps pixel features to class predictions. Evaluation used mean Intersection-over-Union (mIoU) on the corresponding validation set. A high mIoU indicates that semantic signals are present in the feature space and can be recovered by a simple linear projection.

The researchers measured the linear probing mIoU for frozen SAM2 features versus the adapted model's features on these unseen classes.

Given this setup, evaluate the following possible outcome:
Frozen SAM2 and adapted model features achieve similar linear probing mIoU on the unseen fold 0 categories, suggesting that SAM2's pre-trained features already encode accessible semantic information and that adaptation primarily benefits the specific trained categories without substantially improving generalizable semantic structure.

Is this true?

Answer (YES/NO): NO